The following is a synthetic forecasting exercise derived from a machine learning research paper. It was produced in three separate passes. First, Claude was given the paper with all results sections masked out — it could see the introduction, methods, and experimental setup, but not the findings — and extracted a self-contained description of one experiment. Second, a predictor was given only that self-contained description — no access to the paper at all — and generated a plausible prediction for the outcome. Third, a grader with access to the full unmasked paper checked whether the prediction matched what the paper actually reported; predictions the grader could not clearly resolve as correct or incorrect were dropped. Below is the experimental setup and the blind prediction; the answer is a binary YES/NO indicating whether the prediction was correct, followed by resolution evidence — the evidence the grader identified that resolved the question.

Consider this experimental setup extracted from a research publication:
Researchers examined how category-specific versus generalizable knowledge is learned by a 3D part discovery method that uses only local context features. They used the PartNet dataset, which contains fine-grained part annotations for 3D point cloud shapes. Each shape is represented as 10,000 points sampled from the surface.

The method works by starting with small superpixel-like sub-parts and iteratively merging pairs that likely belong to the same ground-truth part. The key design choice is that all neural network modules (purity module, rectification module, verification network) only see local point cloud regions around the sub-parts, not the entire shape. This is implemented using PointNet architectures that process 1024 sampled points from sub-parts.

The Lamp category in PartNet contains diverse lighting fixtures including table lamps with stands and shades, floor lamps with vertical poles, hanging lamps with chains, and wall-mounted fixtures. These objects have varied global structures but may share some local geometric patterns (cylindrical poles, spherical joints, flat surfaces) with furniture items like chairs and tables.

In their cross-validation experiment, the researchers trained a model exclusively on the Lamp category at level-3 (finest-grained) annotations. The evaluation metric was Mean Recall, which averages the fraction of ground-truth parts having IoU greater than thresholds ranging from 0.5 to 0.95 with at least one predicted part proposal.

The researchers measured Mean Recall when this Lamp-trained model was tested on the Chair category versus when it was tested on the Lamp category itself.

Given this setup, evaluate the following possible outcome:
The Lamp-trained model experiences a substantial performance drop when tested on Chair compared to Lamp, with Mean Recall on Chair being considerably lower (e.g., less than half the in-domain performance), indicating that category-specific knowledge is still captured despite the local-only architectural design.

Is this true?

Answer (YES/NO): YES